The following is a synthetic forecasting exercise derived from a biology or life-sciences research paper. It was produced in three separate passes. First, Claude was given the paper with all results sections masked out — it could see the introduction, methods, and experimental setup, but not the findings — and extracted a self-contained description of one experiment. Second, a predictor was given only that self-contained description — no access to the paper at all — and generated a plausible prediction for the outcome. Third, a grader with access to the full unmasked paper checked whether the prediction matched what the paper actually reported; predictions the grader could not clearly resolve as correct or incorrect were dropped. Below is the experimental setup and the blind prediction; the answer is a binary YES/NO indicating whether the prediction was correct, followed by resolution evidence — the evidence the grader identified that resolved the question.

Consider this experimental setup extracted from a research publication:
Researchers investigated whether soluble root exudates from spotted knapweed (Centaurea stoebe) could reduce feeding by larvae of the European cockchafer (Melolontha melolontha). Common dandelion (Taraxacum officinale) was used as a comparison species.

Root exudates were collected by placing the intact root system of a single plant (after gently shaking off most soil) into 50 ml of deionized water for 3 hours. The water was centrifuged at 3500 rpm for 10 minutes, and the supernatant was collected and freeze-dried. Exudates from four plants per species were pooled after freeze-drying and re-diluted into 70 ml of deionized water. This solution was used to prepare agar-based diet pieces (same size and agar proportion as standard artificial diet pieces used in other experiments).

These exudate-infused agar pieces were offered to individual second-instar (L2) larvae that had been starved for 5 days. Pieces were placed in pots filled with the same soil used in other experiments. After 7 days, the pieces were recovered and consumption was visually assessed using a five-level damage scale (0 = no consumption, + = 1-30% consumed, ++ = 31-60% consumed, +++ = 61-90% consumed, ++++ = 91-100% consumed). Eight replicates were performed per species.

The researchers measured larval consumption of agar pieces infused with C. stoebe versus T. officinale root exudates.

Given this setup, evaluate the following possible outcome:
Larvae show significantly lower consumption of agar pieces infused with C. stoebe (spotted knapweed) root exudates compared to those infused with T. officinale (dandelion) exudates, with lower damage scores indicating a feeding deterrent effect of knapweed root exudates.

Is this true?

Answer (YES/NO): NO